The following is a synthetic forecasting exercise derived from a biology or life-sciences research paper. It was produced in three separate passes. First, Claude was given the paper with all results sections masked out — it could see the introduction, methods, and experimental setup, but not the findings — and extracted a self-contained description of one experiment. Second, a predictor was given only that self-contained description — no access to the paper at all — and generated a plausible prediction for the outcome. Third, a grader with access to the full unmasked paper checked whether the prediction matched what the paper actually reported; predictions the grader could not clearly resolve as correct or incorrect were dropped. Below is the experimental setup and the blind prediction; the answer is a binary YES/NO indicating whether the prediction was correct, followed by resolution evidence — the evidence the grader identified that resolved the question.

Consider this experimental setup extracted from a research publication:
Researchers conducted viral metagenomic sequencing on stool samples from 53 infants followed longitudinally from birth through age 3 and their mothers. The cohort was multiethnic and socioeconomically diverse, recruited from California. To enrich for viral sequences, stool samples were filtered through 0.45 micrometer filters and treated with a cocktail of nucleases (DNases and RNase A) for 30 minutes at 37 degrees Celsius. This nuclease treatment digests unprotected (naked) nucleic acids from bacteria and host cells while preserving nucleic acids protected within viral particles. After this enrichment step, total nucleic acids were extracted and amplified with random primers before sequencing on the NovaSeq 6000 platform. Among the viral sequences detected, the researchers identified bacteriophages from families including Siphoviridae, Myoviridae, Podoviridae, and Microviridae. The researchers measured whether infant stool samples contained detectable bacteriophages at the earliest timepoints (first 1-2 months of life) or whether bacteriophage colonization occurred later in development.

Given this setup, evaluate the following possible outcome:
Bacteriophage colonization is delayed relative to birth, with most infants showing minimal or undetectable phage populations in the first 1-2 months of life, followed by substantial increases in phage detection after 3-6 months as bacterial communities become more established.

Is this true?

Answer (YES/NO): NO